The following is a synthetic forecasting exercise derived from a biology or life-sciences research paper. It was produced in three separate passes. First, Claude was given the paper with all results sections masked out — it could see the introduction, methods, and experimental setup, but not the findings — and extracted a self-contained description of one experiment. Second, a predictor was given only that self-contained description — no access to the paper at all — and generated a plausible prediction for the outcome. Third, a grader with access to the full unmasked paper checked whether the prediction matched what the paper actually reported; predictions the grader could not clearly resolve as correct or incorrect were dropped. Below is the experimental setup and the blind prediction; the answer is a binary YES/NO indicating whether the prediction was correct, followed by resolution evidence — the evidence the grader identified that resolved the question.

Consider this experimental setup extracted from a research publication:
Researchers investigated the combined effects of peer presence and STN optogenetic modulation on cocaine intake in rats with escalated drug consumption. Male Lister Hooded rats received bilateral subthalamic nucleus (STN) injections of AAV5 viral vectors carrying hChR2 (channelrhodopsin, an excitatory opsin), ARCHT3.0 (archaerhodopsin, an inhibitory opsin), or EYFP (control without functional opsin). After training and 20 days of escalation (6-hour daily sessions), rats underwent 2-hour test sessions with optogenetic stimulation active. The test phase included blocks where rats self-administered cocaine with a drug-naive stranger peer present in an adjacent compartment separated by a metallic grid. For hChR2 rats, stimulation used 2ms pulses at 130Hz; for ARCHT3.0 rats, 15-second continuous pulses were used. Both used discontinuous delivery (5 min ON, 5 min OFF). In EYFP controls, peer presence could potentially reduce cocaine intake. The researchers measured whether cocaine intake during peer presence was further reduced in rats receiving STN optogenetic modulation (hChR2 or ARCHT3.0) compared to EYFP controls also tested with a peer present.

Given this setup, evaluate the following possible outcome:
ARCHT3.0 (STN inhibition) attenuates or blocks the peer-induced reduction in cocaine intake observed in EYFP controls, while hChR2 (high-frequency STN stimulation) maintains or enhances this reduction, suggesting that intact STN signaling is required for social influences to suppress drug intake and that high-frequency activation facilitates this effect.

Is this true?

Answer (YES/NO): NO